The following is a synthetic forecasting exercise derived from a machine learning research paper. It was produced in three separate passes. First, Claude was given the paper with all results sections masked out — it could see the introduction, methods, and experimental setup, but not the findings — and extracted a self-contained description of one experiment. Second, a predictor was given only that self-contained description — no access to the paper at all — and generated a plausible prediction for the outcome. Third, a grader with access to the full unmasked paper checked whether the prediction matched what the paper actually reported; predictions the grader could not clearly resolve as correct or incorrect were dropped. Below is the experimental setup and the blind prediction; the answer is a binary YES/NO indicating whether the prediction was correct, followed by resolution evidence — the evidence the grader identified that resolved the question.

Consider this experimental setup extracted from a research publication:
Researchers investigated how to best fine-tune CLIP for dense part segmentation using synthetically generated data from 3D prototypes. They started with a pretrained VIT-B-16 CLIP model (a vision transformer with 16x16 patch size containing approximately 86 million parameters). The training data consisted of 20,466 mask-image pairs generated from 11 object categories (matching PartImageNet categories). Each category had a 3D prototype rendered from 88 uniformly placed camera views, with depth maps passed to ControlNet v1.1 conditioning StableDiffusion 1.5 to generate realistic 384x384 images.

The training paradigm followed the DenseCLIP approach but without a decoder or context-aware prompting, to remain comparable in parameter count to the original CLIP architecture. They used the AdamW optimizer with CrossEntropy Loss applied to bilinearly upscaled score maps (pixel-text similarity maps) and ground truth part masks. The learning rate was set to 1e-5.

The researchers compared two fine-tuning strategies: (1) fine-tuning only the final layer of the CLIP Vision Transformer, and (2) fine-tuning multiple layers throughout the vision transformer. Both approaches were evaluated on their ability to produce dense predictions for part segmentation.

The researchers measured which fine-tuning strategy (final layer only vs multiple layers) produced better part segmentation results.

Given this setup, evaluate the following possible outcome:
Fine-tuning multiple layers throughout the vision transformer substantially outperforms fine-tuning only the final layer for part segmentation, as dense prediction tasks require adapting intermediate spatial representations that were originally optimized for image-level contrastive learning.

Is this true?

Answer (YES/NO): NO